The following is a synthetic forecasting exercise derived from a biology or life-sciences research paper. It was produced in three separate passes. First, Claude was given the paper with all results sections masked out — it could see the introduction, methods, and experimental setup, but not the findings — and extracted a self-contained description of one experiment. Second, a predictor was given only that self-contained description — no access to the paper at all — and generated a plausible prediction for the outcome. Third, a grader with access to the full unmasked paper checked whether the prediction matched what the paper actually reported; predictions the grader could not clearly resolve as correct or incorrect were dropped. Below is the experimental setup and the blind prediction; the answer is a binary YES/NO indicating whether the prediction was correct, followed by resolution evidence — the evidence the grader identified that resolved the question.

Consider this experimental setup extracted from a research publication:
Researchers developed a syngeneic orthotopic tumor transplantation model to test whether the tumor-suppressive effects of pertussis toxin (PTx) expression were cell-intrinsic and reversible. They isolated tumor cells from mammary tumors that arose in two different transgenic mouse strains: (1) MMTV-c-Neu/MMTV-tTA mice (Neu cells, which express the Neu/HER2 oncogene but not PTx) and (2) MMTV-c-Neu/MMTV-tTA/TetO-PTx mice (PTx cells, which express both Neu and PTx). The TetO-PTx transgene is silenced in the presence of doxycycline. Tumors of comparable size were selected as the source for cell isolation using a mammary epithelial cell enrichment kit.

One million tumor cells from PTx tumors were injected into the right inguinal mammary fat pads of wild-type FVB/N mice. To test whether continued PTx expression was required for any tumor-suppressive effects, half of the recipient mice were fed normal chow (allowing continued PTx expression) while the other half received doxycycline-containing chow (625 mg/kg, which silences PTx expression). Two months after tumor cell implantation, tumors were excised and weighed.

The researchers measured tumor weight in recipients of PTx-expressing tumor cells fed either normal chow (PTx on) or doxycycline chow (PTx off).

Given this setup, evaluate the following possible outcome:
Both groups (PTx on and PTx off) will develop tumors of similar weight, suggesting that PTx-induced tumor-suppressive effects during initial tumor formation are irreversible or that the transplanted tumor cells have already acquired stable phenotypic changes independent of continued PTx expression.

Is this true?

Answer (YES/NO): NO